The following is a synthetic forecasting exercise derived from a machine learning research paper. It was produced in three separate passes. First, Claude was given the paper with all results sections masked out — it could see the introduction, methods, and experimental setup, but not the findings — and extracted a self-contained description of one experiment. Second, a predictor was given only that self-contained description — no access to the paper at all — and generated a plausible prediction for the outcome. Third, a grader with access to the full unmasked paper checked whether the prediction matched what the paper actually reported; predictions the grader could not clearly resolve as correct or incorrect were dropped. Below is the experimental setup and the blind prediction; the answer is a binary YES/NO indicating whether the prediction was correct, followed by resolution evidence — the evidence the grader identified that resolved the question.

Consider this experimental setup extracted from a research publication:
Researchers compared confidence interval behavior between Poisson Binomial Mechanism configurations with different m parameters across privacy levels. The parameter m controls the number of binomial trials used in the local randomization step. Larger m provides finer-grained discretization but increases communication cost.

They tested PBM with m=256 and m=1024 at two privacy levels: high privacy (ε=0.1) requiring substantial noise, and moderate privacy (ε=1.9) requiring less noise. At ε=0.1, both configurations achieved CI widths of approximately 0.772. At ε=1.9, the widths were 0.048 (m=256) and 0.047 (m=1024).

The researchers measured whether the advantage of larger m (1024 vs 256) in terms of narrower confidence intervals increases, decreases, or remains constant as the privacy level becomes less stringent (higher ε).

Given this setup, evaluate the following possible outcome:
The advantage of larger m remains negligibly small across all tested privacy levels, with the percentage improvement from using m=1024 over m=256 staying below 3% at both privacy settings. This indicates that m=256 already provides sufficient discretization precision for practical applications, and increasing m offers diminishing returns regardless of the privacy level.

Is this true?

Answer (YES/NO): YES